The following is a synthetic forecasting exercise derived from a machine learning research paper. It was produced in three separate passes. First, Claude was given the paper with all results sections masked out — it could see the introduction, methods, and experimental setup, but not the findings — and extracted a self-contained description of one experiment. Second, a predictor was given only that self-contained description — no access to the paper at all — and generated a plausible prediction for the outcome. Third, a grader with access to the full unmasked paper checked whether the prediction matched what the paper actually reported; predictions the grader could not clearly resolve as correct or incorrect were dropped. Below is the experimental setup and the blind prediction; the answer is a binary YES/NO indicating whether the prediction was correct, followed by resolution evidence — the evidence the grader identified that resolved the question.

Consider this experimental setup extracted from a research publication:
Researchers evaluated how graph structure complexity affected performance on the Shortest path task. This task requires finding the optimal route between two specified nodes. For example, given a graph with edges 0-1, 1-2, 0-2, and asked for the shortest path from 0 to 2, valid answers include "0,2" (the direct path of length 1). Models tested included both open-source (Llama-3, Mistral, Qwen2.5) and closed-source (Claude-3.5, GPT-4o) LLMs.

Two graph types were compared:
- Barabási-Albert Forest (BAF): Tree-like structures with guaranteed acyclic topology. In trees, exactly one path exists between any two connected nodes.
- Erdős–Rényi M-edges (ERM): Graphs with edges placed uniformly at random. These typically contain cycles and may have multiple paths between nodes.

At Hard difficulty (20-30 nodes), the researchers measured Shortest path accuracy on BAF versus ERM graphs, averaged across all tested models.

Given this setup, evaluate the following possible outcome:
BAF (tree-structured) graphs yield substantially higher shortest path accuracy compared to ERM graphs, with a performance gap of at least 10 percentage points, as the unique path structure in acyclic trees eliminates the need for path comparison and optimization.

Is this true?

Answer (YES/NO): YES